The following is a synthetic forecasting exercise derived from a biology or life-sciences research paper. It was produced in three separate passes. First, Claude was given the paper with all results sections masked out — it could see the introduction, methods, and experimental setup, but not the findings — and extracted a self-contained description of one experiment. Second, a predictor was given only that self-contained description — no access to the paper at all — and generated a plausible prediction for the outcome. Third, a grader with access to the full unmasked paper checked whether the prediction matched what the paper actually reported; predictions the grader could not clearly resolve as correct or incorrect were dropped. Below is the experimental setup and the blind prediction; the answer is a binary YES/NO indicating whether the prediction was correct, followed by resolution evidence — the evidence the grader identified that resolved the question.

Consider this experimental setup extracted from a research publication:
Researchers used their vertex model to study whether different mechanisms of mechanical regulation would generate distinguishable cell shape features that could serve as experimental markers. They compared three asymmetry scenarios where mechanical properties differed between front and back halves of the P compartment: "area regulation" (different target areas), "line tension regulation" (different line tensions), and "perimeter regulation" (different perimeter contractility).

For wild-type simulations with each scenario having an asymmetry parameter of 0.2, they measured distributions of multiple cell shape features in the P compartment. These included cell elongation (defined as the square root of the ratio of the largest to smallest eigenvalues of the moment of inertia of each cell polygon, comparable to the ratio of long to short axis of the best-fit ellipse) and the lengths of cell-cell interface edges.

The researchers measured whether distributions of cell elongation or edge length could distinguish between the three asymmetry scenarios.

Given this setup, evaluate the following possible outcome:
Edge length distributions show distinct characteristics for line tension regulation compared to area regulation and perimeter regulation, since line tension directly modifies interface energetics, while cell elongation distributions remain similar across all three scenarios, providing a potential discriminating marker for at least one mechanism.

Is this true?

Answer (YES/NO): NO